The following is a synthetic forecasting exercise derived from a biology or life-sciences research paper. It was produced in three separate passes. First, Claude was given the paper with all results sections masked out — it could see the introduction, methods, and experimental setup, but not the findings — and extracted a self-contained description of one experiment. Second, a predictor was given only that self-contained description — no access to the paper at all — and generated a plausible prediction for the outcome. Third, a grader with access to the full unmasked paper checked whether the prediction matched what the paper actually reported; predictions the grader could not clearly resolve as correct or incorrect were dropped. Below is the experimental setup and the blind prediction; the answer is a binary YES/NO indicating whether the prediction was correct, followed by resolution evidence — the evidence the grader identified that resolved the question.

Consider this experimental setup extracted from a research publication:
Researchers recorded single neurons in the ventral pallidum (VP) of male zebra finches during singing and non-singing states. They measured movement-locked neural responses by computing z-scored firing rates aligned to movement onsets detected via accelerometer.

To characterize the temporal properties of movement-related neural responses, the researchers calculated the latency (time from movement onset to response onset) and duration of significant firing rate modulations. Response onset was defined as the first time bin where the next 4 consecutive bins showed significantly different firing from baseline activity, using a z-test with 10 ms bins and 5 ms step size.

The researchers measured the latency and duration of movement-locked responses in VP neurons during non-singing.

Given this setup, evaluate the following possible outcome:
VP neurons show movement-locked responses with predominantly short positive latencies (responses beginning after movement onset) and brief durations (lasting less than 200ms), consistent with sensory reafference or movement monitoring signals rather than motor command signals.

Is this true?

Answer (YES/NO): YES